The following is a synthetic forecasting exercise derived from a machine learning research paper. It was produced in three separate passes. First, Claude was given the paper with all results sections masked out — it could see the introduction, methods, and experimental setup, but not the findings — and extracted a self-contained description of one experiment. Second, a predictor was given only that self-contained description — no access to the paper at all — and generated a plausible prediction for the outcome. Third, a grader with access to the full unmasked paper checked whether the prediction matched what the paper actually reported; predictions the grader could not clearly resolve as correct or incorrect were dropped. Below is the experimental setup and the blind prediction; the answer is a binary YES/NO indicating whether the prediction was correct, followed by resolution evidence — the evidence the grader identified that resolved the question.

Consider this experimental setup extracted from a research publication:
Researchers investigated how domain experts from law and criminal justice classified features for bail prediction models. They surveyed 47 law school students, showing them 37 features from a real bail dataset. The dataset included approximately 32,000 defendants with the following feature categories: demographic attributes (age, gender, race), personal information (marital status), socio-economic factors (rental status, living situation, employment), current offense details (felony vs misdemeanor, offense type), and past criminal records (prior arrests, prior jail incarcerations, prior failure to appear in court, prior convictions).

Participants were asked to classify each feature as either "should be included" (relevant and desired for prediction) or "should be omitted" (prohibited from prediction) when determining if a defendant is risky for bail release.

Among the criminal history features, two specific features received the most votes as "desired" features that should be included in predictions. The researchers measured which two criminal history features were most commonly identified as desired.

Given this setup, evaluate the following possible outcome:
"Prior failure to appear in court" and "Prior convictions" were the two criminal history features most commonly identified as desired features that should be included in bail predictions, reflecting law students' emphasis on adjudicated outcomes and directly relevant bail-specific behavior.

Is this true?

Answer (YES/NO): NO